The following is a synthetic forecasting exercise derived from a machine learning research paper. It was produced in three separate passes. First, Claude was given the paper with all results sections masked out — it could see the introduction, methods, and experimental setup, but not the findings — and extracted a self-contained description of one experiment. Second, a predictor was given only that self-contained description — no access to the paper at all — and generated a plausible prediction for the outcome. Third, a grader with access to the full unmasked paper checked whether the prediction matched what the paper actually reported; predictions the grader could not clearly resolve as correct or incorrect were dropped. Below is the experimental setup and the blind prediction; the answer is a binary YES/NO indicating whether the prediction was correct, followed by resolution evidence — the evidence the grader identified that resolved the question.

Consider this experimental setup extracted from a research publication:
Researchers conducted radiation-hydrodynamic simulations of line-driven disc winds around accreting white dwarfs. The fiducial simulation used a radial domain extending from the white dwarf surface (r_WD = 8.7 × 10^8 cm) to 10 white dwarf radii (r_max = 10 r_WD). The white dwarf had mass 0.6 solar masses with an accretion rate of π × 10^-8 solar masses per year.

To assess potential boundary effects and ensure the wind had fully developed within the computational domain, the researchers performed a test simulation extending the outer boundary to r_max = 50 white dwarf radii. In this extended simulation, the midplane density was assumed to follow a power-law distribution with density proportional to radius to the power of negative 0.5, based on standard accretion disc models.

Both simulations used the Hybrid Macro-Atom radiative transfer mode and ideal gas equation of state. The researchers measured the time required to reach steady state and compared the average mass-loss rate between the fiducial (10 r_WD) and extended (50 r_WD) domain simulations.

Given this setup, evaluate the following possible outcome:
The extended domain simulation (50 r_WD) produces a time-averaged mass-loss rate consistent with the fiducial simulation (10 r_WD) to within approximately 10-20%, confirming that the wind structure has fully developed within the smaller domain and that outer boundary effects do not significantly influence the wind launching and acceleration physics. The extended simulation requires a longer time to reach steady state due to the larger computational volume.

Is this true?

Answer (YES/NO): YES